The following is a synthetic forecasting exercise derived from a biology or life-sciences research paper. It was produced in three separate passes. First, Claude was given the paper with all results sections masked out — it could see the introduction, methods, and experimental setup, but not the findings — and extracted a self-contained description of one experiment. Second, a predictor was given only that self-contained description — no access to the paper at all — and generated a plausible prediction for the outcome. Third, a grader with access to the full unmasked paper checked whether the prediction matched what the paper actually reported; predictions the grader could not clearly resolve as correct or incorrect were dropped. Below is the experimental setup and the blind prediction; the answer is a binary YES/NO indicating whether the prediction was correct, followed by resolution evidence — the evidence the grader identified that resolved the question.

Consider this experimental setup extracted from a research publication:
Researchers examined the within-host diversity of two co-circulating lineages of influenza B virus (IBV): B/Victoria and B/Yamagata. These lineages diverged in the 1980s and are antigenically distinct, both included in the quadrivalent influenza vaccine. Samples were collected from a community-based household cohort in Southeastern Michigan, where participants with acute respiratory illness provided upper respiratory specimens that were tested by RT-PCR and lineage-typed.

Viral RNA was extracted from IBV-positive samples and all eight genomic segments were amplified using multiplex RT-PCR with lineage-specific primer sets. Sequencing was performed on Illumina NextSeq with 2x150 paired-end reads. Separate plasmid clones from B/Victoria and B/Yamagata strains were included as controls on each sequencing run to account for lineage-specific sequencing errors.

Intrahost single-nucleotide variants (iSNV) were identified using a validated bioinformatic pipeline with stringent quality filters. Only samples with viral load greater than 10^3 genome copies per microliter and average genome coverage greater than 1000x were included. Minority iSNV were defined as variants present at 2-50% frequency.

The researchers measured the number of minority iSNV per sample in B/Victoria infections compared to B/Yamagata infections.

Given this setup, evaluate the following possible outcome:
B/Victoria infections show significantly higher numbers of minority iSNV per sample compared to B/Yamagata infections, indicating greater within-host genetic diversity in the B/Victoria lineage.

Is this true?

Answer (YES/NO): NO